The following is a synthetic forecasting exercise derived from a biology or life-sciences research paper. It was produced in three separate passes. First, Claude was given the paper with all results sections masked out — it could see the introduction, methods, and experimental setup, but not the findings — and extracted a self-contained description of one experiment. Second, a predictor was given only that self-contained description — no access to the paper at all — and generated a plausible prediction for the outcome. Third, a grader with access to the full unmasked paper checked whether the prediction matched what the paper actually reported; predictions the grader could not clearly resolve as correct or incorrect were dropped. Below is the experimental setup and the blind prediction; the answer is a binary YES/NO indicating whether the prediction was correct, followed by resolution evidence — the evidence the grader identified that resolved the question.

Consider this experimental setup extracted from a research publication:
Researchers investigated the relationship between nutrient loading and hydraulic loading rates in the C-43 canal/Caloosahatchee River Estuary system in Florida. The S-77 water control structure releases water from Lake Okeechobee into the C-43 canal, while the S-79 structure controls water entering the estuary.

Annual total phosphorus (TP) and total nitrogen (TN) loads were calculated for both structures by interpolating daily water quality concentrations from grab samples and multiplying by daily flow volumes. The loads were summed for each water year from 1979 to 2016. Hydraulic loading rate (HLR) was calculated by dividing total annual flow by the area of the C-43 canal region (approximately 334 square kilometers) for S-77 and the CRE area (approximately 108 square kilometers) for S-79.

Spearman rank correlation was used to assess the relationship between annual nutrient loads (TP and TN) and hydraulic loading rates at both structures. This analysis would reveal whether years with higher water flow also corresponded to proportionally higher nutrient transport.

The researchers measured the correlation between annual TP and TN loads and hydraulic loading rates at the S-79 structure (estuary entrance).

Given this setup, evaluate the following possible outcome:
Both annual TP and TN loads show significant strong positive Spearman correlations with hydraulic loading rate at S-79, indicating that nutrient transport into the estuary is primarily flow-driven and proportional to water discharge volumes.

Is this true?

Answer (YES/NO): YES